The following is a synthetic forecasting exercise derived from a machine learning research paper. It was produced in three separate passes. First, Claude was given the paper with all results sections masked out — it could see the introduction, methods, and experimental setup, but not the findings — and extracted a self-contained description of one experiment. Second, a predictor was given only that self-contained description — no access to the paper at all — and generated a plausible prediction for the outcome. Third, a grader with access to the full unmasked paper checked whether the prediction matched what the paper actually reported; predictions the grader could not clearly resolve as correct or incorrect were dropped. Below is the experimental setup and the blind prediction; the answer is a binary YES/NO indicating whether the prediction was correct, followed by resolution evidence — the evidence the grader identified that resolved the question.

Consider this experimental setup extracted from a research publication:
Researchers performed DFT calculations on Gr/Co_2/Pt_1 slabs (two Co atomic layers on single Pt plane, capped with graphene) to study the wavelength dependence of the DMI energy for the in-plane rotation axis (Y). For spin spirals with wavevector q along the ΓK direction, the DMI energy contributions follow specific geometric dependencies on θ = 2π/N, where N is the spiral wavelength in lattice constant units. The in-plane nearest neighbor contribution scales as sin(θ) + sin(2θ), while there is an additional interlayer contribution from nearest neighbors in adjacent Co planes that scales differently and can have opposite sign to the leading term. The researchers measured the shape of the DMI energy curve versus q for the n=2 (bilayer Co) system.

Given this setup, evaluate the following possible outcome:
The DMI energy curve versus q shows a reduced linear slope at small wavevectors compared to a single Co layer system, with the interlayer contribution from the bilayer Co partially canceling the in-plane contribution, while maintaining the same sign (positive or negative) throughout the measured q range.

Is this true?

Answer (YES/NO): NO